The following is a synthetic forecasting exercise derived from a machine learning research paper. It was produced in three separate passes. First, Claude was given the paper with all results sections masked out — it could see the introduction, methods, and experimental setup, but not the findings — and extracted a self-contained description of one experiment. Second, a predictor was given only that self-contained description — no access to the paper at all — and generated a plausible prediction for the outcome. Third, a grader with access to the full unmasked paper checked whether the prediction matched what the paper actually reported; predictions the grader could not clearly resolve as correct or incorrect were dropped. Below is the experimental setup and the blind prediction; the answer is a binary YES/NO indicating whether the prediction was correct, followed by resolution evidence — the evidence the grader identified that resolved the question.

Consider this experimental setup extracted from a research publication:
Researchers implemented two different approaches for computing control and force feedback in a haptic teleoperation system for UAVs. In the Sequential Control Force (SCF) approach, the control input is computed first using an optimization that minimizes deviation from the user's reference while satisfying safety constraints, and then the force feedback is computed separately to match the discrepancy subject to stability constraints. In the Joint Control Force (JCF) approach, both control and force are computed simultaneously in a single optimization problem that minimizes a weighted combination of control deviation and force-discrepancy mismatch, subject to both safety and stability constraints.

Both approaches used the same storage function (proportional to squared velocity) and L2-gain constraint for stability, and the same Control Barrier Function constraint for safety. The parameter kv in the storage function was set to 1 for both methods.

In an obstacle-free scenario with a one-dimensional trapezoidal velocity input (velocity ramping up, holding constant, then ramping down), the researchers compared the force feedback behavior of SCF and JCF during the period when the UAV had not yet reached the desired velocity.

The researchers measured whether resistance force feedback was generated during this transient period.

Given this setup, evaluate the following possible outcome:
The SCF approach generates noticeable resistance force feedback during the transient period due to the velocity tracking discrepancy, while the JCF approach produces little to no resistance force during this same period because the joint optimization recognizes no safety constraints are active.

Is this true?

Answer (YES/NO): NO